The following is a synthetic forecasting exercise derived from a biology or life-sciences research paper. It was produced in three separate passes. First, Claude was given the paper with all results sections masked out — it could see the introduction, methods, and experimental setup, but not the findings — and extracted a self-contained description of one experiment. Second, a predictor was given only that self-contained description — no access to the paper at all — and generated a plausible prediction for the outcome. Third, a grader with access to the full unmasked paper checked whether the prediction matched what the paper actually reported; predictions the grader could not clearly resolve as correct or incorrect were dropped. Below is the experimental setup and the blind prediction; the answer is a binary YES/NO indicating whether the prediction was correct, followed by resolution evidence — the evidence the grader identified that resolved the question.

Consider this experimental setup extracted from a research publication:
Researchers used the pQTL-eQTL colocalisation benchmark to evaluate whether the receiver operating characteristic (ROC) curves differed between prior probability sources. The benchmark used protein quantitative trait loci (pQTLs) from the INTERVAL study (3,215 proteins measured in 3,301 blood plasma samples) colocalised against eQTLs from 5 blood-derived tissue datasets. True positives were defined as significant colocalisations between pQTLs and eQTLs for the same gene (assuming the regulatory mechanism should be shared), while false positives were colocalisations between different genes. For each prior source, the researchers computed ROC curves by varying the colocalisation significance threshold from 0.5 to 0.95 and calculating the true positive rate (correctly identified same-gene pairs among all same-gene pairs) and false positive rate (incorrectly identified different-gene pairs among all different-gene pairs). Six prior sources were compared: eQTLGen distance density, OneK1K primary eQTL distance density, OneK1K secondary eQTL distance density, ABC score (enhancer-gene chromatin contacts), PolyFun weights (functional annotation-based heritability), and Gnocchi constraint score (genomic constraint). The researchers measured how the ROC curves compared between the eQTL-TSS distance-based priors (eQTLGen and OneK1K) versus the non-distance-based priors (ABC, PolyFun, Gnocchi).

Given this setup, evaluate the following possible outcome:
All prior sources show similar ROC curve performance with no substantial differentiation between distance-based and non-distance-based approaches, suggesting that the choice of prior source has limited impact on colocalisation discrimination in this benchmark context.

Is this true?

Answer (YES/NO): NO